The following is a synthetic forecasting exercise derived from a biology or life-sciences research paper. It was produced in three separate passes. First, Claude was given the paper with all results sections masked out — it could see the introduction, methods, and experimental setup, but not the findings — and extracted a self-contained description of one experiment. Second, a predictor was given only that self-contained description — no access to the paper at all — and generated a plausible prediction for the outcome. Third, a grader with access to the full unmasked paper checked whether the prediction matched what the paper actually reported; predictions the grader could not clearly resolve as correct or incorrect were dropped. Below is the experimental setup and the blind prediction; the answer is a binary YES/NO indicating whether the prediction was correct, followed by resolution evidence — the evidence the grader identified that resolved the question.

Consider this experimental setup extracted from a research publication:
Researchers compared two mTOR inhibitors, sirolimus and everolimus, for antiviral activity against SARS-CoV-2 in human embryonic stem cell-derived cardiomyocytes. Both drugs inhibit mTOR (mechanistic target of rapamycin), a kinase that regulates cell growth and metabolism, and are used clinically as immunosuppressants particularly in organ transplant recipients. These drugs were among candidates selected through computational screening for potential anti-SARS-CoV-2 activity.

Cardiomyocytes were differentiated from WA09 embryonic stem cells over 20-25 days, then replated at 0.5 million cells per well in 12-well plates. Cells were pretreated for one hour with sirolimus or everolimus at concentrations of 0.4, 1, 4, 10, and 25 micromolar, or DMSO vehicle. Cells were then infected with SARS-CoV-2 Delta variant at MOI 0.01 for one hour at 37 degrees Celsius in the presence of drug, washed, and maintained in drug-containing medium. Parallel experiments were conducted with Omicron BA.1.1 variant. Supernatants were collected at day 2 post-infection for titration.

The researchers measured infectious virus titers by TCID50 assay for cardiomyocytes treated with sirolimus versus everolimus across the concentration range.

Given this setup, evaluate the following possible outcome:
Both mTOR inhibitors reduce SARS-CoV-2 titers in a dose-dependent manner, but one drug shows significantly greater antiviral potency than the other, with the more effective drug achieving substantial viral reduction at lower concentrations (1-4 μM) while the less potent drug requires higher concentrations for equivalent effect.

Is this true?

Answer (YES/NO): NO